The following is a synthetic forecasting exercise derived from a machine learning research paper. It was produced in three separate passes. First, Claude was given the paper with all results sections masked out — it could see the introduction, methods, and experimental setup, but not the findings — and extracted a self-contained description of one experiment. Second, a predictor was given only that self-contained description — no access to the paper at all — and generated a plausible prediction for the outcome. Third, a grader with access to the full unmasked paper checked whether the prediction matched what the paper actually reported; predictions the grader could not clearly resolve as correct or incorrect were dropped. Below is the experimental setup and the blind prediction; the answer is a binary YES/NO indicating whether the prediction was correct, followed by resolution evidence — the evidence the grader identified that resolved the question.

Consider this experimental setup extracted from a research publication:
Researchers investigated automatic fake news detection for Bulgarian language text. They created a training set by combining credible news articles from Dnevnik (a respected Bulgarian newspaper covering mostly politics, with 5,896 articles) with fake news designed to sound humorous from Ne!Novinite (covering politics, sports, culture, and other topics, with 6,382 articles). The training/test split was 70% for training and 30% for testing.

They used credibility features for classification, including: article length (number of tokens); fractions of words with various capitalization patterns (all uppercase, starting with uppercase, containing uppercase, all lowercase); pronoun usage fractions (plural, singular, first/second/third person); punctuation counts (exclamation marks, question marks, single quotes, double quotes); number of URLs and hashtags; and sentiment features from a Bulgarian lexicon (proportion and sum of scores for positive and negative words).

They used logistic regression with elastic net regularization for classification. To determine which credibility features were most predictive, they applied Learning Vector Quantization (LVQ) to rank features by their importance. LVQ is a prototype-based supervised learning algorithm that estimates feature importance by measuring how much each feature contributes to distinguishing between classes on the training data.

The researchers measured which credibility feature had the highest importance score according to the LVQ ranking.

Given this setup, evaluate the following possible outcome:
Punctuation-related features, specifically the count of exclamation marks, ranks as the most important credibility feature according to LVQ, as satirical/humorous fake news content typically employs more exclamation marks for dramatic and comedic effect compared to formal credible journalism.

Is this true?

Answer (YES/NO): NO